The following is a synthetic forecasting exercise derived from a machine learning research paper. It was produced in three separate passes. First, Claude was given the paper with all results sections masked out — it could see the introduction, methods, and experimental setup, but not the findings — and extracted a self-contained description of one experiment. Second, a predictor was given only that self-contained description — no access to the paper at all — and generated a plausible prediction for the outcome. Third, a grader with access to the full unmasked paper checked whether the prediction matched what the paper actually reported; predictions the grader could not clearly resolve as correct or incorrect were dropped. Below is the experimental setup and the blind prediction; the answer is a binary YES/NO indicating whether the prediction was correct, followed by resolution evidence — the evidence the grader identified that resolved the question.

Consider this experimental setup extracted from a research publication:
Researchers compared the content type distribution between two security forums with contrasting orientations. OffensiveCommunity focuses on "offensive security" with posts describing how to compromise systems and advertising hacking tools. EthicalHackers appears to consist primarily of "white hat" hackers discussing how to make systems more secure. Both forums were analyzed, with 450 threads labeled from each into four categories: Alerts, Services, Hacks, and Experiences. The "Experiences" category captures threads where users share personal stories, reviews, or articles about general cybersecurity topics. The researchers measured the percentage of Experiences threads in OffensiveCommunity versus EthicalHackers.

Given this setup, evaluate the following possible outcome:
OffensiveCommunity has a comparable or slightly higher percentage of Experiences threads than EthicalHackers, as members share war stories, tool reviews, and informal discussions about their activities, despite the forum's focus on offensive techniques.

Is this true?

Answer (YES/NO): NO